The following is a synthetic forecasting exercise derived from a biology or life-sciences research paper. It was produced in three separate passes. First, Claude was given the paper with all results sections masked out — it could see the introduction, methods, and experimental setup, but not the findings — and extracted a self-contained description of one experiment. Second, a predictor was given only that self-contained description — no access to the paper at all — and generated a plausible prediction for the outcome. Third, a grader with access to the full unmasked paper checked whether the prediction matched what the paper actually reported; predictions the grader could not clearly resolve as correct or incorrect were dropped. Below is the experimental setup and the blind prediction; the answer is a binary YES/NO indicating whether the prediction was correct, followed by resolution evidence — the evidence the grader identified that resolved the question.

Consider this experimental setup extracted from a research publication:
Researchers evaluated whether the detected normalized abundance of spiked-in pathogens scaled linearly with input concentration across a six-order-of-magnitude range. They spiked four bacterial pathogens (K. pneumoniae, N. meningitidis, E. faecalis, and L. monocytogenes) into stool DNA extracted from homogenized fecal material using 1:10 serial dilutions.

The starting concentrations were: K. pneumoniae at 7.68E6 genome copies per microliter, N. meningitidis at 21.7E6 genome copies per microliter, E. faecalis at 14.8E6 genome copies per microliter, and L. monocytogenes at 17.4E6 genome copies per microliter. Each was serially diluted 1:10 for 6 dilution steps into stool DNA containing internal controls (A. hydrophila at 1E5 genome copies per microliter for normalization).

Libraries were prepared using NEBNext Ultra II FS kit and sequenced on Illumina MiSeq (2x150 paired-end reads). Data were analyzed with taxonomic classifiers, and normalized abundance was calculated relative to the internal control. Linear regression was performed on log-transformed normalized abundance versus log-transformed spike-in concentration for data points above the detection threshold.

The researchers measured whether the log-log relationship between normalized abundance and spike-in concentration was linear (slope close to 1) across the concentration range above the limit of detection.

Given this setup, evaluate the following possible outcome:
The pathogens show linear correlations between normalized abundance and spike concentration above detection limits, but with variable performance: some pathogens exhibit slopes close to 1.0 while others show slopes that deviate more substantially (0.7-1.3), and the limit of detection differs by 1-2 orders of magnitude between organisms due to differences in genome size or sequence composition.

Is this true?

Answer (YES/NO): NO